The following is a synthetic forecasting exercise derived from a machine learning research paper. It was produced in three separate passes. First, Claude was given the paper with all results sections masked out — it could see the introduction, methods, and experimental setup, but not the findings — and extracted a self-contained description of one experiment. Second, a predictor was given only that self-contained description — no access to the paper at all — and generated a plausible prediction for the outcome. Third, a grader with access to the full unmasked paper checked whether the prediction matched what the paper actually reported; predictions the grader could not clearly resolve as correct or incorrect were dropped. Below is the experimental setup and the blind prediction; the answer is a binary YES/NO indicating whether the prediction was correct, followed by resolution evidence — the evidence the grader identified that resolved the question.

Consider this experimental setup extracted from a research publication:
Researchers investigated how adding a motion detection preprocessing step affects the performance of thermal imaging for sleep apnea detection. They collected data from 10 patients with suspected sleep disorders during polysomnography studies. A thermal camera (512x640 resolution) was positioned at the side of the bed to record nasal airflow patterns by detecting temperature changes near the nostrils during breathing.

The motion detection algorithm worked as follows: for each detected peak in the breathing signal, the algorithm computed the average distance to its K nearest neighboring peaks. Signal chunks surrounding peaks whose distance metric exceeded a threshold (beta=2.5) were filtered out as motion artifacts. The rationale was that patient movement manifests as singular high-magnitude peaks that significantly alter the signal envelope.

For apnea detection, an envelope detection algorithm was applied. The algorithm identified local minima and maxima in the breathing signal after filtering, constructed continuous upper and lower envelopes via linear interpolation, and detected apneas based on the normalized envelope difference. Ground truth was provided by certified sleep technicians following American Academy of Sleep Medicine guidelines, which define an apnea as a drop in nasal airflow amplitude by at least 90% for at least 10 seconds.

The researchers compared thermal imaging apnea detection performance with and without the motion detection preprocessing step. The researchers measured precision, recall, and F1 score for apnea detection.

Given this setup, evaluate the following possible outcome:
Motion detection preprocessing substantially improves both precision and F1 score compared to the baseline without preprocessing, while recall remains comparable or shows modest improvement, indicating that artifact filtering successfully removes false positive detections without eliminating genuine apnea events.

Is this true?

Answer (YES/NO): NO